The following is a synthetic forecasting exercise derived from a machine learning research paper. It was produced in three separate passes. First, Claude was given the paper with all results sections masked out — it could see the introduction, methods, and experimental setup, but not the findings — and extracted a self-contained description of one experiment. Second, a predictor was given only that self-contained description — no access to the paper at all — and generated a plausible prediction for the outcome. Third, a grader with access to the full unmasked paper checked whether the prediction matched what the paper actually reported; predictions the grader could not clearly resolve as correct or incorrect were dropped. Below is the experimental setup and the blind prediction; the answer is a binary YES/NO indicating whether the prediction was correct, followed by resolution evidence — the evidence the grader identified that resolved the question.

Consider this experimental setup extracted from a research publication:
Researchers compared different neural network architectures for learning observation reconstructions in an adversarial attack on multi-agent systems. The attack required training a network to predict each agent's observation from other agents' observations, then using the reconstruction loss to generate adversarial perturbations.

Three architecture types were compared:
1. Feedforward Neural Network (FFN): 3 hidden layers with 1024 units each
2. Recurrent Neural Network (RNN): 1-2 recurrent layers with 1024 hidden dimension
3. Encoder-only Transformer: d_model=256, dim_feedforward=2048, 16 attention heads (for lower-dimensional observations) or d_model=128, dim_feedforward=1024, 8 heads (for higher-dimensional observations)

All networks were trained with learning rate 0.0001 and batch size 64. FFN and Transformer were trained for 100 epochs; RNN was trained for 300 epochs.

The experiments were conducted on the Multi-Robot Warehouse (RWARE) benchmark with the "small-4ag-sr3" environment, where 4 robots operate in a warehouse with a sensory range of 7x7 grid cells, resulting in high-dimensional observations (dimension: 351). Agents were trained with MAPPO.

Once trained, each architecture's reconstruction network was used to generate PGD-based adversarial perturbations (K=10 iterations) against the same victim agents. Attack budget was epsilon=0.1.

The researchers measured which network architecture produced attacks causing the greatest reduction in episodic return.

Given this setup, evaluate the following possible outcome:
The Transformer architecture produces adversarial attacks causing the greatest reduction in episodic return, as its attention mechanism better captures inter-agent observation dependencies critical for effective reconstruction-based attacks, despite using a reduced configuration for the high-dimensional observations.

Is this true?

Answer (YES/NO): NO